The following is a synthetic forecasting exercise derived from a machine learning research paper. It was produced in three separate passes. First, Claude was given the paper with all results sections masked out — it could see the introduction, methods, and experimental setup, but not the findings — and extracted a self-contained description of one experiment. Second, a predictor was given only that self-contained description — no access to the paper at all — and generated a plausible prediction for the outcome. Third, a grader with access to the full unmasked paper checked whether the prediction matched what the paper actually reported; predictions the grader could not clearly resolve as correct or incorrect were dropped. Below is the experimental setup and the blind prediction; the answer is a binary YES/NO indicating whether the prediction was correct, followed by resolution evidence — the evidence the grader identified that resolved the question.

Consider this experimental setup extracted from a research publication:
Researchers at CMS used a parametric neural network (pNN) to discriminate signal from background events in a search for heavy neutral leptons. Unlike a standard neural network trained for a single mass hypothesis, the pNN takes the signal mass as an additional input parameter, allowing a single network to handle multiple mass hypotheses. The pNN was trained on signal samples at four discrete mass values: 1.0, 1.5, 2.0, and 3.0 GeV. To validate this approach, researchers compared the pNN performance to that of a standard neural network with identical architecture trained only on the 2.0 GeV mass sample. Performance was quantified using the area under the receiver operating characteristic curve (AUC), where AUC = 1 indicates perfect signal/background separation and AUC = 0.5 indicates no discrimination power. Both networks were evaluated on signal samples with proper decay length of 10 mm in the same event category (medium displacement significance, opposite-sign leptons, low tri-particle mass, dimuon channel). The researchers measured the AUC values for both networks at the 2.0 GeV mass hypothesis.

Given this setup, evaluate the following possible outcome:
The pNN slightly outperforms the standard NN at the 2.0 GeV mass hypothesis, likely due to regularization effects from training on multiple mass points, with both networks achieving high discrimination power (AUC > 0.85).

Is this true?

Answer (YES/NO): NO